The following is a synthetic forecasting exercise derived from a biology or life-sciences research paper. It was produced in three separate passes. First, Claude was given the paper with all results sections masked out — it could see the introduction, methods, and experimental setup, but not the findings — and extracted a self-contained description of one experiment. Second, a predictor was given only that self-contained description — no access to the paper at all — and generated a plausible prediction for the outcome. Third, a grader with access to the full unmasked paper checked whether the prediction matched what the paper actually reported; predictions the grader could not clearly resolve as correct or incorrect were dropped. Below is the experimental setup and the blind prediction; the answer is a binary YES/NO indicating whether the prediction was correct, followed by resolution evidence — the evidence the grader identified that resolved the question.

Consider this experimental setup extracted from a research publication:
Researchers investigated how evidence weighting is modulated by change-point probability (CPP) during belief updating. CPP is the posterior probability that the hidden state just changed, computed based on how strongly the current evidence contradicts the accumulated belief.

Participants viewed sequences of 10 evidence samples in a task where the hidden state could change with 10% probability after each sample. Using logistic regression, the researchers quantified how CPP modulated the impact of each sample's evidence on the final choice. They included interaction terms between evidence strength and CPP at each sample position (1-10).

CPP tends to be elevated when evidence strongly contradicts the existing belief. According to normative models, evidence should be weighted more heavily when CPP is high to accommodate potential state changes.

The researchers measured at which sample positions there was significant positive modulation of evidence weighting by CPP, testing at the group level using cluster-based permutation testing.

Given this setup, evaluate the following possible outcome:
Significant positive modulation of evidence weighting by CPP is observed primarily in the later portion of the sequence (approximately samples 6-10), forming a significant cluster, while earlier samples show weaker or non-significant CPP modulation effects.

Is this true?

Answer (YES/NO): NO